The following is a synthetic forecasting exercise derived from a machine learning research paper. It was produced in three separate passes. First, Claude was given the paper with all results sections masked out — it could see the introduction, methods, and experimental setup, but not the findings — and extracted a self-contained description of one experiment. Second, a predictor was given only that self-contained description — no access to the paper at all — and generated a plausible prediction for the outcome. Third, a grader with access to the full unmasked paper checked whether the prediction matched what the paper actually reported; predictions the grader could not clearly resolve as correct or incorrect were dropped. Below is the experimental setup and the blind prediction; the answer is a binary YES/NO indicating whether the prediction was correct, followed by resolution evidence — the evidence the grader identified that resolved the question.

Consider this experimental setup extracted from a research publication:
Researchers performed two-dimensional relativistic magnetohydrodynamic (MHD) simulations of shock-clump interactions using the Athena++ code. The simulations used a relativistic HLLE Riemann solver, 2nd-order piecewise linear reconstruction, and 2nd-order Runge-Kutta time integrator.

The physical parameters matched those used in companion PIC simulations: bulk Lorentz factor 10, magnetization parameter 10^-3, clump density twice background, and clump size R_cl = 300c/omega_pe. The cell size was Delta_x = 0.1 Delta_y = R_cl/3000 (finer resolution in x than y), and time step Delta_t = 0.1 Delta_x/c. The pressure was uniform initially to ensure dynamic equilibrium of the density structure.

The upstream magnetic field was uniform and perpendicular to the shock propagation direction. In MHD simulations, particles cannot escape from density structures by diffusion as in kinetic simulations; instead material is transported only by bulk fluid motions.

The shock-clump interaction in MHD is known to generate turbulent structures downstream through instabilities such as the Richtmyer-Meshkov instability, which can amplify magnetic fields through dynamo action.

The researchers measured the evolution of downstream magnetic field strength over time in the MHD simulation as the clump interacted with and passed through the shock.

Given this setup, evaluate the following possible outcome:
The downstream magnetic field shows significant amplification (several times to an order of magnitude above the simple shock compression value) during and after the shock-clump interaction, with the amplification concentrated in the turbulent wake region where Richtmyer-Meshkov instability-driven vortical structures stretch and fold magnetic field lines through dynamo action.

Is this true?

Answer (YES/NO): YES